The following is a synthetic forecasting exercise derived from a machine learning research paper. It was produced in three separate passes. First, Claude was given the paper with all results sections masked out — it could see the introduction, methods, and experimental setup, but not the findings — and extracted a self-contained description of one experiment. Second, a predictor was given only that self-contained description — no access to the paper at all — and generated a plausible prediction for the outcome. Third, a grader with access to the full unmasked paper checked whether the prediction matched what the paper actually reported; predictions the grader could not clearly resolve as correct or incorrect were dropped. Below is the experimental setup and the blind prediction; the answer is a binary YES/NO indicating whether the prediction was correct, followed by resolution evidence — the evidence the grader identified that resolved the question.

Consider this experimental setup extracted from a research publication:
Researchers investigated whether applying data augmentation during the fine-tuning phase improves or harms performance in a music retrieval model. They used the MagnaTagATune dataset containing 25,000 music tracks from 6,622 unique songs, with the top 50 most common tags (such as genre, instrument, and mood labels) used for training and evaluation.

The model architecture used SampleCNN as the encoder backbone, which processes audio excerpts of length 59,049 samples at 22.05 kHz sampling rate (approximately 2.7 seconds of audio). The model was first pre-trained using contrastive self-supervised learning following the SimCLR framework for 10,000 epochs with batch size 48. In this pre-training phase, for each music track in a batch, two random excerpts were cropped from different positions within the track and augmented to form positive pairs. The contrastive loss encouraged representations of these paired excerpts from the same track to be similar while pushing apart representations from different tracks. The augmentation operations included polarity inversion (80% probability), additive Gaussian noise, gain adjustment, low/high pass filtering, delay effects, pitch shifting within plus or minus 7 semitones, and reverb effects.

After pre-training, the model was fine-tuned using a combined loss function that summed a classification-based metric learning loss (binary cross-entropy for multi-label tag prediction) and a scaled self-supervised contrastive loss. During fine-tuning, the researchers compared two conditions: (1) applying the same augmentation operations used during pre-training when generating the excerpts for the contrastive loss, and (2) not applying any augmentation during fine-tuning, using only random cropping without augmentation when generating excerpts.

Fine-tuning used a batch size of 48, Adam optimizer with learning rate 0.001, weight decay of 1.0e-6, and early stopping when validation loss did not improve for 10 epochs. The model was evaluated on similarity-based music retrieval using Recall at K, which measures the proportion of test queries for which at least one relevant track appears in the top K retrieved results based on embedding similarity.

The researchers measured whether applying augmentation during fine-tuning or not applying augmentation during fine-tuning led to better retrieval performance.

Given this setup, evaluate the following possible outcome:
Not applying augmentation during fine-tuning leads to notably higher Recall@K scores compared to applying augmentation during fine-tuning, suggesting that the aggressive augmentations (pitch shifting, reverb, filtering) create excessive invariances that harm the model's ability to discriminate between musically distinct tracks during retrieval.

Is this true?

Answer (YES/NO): YES